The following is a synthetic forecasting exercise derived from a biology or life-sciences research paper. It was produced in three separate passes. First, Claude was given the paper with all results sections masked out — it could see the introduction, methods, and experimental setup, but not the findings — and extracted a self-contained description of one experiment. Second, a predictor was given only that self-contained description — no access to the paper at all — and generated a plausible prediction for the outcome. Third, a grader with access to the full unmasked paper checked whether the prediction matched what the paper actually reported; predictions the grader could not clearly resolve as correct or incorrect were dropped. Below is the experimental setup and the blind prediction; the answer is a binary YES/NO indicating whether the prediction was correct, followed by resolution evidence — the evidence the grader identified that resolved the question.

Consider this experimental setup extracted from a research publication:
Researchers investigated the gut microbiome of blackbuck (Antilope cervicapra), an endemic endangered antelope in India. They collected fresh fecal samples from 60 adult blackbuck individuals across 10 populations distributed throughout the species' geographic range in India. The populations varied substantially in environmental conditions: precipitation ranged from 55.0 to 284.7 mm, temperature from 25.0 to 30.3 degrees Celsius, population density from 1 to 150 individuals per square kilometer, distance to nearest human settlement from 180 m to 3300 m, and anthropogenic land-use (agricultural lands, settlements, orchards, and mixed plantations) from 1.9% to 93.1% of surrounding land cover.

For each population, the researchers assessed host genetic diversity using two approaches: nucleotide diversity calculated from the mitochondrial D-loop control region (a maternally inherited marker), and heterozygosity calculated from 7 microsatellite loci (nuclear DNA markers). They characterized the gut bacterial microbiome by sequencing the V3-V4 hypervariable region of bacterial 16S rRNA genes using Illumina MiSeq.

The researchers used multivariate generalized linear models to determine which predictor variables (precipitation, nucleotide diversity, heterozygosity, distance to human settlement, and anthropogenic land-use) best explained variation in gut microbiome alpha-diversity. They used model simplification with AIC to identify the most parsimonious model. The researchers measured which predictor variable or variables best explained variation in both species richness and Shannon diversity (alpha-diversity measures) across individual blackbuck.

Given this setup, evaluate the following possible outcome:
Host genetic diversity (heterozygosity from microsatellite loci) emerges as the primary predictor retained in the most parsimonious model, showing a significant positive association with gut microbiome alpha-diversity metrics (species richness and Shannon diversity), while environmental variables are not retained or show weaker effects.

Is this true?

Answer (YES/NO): NO